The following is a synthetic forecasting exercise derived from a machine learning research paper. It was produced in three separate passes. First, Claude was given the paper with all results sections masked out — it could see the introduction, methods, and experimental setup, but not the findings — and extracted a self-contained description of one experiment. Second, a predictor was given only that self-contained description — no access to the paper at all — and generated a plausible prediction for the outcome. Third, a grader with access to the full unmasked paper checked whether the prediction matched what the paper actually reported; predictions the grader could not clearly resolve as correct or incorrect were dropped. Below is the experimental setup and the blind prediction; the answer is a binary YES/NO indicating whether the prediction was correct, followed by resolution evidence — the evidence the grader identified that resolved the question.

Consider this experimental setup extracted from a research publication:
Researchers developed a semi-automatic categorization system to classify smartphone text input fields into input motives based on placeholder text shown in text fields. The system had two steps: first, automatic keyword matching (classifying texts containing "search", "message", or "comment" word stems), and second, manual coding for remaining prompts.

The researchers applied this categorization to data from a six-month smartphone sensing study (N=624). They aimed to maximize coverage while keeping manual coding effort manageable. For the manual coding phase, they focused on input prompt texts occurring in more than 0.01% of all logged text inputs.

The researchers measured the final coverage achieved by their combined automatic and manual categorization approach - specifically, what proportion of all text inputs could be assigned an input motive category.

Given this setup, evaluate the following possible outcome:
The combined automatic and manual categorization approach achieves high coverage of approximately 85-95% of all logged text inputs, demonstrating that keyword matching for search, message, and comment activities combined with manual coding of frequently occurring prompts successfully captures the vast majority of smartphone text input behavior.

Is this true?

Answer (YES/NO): NO